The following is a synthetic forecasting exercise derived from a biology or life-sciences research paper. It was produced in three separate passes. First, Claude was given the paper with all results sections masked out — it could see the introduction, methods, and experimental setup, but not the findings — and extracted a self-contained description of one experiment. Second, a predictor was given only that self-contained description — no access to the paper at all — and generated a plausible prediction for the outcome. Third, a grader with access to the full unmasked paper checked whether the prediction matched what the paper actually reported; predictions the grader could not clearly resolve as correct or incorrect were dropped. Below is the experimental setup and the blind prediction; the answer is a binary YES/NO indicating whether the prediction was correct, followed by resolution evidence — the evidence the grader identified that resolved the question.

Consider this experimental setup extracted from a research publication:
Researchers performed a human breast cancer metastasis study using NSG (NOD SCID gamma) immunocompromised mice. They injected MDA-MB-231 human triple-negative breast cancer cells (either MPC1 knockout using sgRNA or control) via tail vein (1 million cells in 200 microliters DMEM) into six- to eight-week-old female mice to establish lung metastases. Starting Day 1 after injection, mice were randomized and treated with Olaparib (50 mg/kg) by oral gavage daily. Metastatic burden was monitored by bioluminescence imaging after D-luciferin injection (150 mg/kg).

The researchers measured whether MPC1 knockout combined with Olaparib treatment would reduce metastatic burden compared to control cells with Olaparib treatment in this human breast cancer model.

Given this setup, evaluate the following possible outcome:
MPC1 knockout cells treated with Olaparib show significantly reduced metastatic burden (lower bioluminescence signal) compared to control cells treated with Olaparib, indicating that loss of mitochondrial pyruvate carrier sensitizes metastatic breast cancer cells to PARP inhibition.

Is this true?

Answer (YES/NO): NO